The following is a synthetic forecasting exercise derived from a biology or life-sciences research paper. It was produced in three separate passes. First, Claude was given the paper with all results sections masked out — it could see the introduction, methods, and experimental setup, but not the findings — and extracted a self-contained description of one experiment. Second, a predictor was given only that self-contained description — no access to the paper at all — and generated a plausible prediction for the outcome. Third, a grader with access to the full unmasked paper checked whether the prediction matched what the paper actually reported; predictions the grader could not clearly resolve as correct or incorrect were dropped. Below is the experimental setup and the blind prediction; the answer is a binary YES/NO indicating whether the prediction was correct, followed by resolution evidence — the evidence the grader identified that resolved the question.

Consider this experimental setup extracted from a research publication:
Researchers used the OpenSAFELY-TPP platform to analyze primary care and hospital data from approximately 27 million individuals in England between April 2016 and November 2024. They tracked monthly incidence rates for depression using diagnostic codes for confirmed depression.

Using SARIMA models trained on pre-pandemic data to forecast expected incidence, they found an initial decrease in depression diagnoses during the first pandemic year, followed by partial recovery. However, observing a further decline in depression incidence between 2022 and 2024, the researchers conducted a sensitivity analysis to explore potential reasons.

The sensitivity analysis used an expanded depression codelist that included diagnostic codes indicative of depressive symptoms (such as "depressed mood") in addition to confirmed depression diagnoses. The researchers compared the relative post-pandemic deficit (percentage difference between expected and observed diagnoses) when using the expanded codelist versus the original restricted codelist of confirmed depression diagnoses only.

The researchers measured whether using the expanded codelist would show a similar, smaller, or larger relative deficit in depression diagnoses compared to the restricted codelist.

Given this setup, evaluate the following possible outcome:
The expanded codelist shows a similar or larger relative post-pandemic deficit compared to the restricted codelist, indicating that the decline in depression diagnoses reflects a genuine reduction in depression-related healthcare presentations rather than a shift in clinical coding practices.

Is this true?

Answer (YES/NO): NO